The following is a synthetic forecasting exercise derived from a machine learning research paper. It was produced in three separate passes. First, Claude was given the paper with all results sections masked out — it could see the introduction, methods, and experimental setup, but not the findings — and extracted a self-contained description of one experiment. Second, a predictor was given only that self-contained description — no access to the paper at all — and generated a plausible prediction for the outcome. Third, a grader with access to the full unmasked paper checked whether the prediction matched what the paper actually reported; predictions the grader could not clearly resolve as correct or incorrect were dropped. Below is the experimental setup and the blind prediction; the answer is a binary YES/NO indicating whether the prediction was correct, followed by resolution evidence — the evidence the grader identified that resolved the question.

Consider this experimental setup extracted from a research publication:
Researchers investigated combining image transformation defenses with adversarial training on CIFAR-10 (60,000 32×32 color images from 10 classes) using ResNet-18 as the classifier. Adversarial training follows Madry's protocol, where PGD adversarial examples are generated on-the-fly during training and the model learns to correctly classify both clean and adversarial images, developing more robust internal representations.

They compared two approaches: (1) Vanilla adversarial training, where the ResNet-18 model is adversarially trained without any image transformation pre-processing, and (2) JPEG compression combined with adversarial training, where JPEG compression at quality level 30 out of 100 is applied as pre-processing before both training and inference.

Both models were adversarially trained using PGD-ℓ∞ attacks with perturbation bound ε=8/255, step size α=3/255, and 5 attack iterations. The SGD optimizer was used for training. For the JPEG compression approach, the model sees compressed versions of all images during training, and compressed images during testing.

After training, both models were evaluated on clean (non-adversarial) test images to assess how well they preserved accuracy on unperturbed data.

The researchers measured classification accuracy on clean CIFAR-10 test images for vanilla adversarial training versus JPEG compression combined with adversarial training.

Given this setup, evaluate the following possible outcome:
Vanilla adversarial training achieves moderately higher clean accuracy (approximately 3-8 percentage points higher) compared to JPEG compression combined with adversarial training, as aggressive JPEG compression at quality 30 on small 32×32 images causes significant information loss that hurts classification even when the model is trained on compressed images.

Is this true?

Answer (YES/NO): NO